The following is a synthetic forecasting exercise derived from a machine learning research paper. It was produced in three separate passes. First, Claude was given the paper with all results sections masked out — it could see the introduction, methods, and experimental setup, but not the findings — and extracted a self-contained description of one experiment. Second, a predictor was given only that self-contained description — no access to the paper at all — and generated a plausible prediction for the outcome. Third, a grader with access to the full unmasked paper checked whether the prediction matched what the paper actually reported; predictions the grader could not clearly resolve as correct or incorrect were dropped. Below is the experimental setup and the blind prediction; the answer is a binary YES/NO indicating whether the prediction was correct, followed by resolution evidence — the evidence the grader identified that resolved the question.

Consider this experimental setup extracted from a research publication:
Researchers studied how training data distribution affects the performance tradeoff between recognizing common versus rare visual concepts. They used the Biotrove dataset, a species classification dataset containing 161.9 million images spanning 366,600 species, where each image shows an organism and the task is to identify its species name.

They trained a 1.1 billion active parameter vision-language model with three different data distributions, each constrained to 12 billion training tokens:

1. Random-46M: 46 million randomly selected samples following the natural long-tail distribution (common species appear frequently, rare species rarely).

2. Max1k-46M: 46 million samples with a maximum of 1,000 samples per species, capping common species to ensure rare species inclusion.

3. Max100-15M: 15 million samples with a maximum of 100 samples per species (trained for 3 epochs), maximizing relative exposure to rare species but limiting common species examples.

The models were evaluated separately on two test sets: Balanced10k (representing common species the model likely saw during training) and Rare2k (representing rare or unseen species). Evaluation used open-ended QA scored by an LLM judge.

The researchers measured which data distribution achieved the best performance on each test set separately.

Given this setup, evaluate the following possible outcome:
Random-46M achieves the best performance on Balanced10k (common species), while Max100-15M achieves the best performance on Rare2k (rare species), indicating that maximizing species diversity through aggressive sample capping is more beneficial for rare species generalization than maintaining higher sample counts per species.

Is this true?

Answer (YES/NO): NO